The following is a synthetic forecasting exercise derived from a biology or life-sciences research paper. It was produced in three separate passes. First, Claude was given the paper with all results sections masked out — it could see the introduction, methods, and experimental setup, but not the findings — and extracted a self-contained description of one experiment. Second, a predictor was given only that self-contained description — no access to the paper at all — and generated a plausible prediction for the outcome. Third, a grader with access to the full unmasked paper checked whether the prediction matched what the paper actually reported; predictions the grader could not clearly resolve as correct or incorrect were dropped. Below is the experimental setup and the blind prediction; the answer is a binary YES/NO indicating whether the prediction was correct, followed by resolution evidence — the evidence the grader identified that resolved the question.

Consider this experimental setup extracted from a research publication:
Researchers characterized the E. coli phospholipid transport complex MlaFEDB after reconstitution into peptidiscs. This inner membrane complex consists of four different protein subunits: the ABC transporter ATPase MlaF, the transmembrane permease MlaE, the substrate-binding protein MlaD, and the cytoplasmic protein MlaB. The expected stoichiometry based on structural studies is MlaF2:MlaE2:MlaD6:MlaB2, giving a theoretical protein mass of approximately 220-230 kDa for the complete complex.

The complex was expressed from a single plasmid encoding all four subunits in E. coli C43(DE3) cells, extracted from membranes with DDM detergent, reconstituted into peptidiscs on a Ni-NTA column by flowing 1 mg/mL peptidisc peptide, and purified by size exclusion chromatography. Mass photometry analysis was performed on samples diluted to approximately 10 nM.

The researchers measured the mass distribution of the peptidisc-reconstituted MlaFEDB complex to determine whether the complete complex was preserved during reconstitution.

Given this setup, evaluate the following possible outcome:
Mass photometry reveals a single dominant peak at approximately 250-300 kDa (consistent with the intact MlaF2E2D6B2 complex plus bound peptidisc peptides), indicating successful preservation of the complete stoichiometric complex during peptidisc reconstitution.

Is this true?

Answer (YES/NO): NO